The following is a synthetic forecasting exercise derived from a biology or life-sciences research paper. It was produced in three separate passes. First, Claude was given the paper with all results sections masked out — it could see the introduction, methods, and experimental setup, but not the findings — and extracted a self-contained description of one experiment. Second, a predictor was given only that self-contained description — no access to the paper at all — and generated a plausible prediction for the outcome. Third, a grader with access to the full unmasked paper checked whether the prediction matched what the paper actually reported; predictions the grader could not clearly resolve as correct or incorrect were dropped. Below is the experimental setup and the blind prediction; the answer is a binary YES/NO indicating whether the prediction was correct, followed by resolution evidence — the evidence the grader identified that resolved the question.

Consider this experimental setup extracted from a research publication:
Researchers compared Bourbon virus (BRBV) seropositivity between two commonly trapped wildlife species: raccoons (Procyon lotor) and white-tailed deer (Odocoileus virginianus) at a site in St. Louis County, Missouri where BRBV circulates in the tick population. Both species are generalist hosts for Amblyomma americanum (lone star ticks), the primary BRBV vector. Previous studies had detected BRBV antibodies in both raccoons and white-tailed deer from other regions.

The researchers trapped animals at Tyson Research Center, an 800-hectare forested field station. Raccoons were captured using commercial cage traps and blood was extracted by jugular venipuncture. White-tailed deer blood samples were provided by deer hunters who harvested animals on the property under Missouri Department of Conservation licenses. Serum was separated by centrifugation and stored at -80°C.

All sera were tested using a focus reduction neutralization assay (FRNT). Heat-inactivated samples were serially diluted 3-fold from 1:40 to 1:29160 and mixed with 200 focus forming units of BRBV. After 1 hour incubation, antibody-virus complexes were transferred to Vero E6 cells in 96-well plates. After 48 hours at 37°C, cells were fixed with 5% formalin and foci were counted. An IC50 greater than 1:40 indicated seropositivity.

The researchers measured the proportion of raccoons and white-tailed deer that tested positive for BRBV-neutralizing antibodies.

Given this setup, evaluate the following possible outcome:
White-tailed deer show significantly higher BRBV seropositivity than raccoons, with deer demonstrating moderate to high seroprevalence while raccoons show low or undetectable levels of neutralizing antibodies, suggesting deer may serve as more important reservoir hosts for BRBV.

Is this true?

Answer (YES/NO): NO